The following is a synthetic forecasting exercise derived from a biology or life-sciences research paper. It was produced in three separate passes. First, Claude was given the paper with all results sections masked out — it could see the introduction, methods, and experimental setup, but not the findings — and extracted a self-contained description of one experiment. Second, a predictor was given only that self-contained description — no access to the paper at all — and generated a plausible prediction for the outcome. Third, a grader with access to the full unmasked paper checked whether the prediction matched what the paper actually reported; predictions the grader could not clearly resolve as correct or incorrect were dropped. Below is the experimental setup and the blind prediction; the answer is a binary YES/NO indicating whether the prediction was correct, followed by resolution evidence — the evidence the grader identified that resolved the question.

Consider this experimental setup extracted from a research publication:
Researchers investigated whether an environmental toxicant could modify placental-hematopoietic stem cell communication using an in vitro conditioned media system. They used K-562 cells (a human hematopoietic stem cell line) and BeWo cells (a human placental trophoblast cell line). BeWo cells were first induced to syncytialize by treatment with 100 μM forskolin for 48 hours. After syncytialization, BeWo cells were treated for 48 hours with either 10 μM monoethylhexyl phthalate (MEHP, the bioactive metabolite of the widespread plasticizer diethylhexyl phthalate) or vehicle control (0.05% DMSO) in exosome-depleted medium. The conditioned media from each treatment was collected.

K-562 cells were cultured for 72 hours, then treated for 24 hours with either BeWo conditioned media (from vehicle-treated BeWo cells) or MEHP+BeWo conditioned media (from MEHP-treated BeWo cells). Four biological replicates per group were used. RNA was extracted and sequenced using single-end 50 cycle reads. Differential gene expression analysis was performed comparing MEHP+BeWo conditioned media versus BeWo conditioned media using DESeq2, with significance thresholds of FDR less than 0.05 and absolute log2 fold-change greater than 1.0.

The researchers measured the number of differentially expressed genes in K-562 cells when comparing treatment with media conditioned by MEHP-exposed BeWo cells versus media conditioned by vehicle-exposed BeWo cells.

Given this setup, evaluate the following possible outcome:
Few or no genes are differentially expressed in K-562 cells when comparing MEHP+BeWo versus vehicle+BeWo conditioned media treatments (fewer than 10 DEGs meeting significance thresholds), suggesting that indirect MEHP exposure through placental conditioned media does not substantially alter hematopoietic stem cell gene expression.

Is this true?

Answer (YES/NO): YES